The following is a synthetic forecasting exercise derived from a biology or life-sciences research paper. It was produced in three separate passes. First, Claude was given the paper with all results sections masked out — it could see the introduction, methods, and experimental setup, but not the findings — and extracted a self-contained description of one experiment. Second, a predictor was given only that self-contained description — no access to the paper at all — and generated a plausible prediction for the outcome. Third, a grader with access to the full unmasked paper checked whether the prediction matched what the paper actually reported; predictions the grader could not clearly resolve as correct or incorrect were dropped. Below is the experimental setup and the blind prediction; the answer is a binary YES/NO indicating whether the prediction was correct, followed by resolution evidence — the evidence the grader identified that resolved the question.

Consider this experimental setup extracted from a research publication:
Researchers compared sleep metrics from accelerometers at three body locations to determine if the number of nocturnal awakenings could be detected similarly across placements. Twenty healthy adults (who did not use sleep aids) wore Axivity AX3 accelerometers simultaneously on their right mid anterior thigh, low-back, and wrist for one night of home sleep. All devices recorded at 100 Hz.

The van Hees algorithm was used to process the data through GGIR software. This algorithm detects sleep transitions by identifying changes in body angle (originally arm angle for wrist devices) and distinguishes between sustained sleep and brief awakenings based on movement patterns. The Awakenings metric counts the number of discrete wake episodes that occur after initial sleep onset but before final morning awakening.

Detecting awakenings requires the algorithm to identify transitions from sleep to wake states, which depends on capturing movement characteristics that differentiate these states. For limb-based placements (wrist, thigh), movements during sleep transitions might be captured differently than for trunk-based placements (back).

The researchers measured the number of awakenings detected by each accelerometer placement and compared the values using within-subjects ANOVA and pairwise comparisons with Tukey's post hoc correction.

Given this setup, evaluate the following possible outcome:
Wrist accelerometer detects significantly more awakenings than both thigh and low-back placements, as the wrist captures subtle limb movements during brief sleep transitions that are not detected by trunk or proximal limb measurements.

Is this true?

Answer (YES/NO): YES